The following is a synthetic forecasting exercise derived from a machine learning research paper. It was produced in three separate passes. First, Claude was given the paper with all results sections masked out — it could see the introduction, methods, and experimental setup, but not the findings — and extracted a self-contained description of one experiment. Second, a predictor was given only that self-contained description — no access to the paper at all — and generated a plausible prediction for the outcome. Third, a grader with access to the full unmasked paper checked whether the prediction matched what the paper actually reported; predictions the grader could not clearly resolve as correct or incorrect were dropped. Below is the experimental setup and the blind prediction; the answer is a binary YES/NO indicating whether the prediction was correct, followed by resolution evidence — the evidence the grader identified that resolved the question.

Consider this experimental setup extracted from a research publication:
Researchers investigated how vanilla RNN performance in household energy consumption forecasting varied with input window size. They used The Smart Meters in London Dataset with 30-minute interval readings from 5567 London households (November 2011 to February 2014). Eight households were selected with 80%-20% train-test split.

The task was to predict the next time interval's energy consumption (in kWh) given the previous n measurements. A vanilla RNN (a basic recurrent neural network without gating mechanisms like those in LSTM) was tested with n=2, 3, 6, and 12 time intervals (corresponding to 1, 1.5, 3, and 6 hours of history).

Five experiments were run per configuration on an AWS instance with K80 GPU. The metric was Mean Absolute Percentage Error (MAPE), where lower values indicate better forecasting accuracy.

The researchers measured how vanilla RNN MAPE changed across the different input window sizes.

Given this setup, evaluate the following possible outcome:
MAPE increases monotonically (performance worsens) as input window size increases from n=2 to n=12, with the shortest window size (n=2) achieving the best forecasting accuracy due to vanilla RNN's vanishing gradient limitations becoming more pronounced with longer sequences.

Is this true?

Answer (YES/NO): NO